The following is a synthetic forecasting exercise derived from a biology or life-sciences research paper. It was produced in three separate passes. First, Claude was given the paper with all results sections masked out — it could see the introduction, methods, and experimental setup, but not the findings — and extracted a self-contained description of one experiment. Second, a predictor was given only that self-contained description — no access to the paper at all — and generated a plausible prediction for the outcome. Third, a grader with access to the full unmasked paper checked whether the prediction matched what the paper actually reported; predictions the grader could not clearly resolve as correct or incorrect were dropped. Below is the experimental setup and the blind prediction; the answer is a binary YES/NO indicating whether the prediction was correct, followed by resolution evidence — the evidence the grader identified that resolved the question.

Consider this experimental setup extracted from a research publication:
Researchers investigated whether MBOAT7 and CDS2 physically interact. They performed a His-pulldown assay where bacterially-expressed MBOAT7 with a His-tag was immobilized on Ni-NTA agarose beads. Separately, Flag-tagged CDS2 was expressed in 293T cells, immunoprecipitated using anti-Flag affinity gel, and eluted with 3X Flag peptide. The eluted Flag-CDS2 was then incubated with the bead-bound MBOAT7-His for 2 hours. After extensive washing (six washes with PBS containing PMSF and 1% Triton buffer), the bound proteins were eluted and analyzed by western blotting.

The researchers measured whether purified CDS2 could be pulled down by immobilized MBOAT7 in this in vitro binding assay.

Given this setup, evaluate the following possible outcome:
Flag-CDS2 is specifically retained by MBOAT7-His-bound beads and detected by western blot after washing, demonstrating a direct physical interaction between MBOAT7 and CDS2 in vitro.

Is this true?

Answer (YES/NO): YES